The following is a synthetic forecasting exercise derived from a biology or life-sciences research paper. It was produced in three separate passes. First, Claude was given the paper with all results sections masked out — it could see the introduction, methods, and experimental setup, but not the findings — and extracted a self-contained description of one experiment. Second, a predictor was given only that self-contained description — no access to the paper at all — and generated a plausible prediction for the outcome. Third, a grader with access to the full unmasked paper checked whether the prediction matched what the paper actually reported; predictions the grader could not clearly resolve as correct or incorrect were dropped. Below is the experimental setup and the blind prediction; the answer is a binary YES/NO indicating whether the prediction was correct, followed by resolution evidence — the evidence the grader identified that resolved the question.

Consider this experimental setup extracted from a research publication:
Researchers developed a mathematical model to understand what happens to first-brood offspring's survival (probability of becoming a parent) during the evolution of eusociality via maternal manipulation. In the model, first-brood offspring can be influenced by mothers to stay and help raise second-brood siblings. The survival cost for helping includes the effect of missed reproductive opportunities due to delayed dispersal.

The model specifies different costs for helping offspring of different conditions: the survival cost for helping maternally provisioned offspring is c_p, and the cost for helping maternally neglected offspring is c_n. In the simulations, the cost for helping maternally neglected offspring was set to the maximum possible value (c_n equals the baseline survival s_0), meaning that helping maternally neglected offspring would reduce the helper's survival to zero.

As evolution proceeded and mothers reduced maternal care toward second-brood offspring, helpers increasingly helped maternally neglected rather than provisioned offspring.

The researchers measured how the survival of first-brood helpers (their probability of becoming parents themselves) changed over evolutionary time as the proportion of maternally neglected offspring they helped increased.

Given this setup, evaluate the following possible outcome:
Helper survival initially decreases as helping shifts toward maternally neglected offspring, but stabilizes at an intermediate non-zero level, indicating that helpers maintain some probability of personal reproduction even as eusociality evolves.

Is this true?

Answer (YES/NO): NO